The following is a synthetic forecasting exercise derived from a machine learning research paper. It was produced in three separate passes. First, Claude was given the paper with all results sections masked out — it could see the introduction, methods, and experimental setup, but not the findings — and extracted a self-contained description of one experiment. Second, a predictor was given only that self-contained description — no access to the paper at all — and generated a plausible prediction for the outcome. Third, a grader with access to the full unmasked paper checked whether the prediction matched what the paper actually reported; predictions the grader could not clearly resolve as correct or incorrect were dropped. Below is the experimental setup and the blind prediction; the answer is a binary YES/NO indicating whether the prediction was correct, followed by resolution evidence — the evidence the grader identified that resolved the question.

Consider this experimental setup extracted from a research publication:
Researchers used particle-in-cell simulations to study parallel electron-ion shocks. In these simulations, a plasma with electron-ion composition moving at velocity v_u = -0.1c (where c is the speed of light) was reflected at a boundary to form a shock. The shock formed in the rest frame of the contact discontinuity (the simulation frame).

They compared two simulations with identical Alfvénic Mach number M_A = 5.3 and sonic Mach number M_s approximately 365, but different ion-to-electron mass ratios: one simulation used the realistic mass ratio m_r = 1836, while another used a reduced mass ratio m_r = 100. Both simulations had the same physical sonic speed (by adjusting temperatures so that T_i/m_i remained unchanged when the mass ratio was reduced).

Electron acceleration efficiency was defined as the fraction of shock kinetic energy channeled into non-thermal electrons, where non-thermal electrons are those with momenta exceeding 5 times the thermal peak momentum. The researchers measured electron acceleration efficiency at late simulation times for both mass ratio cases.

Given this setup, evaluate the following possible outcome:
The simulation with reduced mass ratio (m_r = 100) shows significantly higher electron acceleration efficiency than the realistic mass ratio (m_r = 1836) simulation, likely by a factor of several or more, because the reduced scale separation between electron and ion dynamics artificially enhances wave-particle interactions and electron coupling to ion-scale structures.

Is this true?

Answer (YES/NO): NO